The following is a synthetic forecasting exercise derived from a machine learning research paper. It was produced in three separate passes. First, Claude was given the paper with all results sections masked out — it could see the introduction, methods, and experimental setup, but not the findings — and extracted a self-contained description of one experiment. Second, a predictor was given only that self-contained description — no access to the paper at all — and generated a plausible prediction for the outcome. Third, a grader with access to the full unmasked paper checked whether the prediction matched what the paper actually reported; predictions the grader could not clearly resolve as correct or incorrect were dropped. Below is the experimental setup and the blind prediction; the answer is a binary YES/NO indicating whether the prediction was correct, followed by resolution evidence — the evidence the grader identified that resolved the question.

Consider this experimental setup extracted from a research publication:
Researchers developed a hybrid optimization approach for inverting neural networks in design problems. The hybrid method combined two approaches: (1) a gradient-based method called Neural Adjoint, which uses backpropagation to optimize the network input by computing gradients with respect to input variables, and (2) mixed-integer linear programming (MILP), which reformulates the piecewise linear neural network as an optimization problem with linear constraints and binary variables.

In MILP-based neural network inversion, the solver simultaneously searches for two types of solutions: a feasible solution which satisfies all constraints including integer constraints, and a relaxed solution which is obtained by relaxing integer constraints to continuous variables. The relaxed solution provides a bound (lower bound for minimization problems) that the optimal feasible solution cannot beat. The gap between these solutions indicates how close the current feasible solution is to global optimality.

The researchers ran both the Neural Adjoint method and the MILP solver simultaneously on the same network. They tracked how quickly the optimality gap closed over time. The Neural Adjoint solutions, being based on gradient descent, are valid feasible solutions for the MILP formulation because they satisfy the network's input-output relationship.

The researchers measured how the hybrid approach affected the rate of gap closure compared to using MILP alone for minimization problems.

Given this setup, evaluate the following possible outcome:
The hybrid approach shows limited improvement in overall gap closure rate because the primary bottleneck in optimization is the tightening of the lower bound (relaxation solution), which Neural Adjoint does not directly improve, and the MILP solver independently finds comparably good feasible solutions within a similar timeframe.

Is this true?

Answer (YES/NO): NO